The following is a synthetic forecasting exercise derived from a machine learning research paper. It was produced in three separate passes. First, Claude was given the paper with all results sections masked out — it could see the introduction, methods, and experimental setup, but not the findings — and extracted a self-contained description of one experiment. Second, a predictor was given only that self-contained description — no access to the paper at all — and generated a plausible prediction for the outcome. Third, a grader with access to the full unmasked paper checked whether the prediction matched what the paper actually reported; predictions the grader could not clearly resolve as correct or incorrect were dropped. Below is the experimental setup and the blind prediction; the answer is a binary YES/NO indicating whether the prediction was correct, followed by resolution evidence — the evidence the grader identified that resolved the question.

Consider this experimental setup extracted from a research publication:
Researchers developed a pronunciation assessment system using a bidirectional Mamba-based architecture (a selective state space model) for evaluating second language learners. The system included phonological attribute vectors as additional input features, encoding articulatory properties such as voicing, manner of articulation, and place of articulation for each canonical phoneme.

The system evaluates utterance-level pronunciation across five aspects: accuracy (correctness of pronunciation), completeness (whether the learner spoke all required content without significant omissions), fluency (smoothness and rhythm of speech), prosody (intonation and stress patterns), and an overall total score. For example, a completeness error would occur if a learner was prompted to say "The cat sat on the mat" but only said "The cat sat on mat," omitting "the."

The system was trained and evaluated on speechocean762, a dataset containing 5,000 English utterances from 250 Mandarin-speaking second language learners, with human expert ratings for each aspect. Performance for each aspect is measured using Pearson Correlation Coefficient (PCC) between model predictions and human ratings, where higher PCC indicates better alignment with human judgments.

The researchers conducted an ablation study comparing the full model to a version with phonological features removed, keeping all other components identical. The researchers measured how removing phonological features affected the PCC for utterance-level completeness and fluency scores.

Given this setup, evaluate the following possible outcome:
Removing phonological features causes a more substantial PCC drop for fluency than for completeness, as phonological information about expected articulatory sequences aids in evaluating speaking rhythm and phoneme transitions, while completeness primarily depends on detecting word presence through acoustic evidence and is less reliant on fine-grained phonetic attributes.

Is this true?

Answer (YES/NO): NO